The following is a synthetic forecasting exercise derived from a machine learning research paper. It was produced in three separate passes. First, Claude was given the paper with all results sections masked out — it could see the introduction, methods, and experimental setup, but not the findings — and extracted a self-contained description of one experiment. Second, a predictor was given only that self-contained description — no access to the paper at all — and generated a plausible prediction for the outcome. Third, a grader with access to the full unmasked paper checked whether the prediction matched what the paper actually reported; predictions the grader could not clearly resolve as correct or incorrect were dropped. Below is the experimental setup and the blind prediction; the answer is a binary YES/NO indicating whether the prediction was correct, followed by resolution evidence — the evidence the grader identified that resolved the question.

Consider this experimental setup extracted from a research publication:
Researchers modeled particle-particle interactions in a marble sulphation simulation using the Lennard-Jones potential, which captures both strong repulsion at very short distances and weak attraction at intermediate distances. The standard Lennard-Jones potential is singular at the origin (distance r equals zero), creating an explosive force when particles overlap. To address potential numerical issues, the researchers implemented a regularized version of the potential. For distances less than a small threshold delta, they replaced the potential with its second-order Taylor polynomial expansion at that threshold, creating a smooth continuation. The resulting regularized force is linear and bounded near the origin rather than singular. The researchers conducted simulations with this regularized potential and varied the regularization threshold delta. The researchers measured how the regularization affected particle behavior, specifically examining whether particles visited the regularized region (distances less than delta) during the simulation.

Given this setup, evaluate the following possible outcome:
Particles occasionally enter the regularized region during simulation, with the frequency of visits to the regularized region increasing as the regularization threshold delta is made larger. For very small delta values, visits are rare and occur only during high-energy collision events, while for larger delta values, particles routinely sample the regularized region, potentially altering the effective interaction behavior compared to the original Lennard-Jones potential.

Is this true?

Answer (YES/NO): YES